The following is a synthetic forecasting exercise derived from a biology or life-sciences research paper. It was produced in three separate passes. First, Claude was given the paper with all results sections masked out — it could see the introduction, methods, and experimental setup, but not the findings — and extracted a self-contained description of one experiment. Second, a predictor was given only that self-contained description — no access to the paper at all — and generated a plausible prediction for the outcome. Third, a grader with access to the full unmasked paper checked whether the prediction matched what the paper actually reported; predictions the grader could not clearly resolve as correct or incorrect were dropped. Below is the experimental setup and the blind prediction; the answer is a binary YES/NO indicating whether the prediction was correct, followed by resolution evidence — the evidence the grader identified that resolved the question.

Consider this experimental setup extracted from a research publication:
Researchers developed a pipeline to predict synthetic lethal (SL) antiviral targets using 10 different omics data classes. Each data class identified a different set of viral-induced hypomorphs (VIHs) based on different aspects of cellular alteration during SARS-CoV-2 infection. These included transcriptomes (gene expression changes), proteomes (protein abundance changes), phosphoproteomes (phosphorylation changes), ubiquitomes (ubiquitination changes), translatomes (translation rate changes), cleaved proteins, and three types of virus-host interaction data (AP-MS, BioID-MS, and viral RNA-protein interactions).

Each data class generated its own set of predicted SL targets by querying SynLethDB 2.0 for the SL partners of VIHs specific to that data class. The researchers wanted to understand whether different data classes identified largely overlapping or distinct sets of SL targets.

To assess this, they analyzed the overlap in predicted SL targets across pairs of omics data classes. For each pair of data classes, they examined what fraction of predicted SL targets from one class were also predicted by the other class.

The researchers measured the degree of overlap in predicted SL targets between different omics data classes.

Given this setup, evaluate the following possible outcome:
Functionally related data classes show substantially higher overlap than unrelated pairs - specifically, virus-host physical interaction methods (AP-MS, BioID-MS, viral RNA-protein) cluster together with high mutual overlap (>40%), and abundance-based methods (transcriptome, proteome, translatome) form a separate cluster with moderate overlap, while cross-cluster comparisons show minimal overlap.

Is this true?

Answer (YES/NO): NO